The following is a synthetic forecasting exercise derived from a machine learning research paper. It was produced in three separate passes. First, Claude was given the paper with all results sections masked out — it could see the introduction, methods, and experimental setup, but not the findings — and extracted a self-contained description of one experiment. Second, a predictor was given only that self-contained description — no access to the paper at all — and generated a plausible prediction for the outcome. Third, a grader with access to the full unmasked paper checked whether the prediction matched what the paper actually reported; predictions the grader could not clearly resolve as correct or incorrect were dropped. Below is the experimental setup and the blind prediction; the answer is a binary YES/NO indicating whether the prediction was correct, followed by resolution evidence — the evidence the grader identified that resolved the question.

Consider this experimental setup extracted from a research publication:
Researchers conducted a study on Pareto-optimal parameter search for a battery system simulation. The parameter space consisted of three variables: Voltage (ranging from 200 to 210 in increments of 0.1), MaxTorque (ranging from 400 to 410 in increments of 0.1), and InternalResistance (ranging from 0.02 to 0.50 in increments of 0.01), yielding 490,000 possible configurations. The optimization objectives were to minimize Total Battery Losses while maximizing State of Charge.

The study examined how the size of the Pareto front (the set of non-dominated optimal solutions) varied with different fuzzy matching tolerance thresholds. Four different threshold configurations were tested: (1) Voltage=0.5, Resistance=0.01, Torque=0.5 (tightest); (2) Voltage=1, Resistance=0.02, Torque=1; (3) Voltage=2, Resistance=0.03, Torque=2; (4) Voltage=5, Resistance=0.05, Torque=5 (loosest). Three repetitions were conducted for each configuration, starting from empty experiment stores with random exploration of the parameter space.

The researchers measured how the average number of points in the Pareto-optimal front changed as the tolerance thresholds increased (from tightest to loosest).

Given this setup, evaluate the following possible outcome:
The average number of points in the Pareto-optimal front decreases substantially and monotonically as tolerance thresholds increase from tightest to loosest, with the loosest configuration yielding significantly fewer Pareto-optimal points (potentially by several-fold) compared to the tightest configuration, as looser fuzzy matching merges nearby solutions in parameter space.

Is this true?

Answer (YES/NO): NO